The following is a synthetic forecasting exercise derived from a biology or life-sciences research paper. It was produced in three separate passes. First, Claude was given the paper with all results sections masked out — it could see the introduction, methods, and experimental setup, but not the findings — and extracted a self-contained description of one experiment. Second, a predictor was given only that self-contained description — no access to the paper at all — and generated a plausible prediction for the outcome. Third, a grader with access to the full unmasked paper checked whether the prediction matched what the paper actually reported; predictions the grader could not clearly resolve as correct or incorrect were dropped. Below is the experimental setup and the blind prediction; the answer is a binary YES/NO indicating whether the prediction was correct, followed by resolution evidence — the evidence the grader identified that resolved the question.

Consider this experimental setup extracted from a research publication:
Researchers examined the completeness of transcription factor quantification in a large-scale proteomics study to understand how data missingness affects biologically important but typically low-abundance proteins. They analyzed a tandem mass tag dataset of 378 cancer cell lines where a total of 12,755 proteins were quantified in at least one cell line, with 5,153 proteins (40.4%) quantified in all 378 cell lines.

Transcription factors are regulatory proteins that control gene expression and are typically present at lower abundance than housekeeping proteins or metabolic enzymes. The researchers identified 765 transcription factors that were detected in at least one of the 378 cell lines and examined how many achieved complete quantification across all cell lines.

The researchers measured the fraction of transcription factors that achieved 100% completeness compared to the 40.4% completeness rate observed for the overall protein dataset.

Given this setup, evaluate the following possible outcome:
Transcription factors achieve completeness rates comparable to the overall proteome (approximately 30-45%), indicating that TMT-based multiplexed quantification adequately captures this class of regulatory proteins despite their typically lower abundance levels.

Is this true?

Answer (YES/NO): NO